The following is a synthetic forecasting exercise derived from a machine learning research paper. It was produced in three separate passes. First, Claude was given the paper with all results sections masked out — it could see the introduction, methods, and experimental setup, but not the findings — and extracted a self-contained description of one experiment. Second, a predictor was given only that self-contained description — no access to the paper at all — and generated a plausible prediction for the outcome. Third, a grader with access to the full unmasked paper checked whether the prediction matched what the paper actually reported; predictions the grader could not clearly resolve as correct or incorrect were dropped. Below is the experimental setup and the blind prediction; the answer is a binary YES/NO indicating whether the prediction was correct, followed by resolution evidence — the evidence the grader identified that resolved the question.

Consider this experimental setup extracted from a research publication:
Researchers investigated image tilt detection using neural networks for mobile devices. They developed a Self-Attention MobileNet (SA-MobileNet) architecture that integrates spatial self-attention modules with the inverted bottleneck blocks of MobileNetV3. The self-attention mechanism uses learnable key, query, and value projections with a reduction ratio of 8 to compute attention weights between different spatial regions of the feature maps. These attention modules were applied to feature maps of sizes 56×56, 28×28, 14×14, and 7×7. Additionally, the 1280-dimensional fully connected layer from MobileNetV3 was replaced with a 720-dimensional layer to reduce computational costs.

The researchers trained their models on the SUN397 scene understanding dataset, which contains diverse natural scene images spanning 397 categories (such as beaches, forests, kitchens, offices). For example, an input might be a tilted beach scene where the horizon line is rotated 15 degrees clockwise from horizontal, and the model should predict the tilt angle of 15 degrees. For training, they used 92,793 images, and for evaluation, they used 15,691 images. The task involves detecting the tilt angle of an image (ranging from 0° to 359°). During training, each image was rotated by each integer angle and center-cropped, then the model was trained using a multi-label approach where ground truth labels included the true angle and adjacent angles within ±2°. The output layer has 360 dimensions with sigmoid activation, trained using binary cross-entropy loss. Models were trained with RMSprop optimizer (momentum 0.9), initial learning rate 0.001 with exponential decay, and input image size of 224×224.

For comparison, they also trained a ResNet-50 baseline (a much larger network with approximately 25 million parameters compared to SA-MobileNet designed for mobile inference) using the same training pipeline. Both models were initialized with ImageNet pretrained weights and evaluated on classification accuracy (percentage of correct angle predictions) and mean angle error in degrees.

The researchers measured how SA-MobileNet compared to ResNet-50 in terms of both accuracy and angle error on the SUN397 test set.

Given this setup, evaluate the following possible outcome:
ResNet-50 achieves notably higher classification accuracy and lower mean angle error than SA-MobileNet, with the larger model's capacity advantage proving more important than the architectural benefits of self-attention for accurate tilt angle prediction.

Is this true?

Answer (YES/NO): NO